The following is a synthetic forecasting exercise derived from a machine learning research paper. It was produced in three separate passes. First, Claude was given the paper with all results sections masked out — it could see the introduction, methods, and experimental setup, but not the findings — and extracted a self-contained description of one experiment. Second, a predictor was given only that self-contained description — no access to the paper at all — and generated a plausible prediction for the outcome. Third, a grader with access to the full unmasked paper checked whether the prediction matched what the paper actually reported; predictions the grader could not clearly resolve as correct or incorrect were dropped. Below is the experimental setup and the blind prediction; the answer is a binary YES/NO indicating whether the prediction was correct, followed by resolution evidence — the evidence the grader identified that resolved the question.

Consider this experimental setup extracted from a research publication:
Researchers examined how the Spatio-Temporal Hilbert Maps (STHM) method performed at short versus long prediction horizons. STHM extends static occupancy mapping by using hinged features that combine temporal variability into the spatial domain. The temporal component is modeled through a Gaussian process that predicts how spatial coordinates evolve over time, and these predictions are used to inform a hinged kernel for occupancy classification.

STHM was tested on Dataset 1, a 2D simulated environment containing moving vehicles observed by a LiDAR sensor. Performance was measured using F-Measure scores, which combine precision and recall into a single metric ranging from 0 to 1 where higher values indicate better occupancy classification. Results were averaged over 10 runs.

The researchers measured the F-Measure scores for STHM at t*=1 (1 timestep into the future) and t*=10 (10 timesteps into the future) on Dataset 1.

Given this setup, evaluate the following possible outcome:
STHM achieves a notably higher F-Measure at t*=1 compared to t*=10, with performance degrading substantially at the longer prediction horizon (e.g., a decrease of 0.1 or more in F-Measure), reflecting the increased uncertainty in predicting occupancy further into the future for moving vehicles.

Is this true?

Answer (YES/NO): YES